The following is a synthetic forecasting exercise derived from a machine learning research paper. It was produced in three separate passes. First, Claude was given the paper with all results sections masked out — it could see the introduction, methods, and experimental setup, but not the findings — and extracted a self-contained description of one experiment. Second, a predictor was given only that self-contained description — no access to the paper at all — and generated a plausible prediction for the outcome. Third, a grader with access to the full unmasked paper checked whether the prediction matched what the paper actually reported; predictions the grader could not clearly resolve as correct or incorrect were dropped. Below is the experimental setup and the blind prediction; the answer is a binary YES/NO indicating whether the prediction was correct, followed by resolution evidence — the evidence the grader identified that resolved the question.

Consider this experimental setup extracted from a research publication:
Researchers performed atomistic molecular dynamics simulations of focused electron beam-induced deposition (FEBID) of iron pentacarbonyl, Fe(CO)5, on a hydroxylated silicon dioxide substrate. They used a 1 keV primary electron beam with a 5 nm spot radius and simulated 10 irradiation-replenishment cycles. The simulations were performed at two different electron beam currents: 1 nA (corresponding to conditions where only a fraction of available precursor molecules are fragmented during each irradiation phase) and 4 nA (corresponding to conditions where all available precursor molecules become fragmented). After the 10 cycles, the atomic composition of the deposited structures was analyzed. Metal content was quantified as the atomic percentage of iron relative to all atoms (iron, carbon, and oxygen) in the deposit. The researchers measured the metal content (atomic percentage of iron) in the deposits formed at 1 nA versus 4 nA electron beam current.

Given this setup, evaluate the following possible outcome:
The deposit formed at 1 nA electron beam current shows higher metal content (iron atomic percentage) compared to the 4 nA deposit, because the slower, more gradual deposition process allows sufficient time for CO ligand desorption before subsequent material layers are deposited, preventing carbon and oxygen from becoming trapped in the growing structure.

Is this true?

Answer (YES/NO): NO